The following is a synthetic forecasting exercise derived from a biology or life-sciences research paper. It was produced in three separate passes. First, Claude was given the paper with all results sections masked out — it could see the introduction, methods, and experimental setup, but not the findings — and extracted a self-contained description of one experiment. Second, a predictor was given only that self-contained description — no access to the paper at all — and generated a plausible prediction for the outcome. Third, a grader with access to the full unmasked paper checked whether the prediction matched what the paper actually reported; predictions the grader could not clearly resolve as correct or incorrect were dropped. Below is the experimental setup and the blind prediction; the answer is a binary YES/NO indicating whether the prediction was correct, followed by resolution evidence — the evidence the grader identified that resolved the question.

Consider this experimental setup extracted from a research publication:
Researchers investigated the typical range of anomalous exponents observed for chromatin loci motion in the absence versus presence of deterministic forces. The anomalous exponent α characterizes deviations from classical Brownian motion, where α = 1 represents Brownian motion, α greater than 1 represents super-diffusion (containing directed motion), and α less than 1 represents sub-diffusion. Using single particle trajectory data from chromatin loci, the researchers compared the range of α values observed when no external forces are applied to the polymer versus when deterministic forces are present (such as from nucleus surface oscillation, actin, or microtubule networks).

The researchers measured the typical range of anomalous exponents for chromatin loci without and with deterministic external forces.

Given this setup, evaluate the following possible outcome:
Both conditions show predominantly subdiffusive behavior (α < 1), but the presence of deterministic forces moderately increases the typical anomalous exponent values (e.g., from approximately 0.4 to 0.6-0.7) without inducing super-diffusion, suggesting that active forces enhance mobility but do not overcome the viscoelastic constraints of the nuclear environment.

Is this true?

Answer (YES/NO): NO